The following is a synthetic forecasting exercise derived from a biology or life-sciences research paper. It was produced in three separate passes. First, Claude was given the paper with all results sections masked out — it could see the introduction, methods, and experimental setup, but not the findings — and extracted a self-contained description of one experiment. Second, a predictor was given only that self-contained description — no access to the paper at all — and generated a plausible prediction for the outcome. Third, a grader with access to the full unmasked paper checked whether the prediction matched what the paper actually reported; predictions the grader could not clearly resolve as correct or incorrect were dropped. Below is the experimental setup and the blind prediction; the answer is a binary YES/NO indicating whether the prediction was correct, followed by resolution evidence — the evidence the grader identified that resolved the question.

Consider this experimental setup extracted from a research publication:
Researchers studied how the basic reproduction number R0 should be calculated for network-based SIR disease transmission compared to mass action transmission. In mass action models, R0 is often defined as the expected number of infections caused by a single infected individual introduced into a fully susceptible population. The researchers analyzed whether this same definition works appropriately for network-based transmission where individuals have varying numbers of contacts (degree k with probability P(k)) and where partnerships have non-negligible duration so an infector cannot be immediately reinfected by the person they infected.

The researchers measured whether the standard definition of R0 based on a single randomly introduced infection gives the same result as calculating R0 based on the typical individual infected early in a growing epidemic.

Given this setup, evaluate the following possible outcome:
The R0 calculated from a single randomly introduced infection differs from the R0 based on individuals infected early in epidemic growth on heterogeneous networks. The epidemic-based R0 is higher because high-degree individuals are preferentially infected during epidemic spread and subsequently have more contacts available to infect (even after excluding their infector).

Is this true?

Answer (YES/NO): NO